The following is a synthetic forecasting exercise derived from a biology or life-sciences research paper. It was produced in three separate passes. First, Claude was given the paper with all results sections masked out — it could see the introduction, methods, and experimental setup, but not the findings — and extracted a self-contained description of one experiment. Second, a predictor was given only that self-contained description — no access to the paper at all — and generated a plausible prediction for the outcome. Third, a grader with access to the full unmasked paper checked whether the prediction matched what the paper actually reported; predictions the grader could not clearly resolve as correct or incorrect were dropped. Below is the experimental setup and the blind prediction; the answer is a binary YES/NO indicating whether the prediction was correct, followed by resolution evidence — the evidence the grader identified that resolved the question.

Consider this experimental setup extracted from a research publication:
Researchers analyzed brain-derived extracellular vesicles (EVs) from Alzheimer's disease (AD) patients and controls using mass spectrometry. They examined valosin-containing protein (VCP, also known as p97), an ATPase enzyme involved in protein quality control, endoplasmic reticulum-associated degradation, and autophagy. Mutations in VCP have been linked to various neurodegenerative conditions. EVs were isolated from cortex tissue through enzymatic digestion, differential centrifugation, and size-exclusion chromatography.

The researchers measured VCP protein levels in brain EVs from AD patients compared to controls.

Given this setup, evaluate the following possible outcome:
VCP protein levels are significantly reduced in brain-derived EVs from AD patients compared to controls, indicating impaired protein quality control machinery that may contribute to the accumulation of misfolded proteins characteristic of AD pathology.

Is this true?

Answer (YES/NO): NO